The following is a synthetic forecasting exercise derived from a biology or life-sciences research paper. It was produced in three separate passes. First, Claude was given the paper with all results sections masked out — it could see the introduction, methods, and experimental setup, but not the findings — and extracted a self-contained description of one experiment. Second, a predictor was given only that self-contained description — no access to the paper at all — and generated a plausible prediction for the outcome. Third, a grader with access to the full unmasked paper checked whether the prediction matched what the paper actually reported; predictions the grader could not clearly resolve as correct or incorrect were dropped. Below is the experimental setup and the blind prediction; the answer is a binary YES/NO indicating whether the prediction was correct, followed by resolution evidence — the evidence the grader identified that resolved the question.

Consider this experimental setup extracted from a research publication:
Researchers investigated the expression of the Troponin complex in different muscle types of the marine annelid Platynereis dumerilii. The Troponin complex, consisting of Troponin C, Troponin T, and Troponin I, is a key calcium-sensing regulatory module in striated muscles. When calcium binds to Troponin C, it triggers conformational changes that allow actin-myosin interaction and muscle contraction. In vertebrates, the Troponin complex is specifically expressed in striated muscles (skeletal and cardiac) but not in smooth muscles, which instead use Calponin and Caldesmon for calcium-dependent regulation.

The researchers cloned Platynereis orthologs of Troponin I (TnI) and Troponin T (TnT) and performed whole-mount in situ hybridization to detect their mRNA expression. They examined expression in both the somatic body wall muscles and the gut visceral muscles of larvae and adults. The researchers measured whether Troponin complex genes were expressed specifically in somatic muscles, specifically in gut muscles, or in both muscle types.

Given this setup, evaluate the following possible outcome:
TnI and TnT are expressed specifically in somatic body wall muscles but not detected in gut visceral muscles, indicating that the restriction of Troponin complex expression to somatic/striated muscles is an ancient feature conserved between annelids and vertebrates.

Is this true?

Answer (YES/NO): YES